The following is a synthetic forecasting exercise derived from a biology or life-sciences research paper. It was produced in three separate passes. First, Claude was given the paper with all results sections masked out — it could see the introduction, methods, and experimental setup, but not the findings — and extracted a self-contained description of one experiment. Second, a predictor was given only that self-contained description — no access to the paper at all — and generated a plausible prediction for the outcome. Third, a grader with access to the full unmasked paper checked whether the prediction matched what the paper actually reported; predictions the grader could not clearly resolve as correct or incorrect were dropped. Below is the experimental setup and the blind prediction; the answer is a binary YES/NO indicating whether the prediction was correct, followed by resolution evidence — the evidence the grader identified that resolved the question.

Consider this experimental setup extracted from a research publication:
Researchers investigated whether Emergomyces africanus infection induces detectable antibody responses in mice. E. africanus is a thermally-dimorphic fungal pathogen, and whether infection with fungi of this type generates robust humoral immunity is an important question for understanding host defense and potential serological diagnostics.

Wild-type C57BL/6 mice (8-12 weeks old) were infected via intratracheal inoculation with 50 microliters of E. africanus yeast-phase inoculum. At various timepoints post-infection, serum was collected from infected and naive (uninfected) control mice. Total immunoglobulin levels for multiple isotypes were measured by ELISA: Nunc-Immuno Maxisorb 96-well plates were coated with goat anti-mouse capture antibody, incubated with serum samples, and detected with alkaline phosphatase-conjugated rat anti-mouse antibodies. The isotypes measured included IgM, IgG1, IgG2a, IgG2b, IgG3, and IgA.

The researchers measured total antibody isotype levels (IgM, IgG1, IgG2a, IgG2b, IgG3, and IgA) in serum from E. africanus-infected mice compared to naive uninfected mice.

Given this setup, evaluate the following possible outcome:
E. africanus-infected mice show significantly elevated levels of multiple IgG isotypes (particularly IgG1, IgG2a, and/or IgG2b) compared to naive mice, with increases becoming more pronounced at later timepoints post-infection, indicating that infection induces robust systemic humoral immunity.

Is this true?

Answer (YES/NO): YES